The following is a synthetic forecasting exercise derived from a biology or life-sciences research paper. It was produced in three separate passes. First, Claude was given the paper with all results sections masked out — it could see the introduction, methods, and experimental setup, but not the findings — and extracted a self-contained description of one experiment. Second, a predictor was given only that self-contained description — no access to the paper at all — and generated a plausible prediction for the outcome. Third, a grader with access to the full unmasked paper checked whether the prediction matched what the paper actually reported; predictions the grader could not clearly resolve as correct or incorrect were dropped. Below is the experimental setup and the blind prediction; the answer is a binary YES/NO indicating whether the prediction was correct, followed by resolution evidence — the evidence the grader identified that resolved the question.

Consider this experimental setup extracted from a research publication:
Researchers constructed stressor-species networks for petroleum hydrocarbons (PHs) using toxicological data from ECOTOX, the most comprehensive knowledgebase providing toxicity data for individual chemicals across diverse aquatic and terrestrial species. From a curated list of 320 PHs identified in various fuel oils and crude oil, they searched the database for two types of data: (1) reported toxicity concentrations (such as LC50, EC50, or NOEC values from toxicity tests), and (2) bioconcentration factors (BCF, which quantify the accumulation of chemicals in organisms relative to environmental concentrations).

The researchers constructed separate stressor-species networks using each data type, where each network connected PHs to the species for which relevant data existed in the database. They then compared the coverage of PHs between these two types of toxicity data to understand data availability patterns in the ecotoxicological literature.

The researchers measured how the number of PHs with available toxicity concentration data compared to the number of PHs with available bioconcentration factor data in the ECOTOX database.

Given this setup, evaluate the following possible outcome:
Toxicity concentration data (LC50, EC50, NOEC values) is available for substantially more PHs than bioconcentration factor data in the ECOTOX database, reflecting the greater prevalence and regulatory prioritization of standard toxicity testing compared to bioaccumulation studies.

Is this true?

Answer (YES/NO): YES